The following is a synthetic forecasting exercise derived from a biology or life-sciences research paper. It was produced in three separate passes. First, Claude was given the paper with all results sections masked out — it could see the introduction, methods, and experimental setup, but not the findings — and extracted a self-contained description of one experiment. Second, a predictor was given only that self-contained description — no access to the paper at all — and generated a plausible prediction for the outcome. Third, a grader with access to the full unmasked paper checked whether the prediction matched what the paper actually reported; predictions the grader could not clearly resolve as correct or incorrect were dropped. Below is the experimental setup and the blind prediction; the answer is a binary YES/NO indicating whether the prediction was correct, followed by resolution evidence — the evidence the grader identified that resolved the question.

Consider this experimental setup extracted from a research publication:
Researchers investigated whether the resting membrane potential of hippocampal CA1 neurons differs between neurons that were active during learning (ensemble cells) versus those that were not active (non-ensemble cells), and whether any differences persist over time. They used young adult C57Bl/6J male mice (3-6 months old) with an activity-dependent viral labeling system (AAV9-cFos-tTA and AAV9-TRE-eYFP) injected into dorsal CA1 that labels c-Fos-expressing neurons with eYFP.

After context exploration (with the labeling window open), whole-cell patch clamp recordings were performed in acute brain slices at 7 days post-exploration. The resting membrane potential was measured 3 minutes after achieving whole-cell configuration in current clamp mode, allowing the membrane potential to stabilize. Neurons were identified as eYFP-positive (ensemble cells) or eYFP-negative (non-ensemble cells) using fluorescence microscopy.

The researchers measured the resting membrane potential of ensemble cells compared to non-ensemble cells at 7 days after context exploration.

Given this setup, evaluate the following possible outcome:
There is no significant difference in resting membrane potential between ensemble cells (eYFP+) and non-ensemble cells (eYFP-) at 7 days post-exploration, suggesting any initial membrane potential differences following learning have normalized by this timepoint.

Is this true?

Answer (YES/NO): NO